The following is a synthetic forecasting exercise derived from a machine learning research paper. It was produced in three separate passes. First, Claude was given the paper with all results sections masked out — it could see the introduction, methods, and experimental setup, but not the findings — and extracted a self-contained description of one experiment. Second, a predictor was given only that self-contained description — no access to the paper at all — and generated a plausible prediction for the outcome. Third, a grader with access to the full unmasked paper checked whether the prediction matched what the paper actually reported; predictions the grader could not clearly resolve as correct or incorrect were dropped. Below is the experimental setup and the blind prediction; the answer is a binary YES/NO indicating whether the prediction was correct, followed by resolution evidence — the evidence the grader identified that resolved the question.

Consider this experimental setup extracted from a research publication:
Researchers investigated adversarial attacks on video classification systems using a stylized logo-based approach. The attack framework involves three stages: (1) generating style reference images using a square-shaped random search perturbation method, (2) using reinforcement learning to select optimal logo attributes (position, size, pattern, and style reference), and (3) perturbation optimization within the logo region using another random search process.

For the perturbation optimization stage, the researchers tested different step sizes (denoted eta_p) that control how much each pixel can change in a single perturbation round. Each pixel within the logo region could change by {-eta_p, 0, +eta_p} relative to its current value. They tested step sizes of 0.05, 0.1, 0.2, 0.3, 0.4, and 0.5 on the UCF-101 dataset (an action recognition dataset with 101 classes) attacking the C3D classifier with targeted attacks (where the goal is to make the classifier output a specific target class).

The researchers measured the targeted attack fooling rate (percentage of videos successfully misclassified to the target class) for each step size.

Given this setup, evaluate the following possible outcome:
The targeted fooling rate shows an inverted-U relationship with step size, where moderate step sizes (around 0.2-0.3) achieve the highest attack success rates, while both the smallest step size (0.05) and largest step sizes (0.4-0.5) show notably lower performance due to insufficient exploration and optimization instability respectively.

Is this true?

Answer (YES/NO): NO